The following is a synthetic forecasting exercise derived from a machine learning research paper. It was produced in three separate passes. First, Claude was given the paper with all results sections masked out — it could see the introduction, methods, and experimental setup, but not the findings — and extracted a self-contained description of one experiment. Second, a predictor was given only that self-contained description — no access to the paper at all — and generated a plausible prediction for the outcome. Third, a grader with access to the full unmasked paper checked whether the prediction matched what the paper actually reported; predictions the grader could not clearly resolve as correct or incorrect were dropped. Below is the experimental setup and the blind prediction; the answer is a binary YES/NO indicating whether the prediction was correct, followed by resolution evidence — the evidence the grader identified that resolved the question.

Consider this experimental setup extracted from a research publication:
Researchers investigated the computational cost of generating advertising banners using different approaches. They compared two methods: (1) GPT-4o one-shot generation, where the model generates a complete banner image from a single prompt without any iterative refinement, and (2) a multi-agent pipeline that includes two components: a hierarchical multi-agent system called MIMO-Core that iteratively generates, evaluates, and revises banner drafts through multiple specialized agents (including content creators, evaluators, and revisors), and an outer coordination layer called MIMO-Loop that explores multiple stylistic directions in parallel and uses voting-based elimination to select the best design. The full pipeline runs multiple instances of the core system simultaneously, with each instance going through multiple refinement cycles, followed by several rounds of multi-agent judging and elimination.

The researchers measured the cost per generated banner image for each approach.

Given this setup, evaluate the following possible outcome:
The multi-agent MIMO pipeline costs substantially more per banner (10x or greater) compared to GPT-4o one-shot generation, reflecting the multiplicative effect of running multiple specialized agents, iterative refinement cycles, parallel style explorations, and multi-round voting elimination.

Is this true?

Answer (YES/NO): YES